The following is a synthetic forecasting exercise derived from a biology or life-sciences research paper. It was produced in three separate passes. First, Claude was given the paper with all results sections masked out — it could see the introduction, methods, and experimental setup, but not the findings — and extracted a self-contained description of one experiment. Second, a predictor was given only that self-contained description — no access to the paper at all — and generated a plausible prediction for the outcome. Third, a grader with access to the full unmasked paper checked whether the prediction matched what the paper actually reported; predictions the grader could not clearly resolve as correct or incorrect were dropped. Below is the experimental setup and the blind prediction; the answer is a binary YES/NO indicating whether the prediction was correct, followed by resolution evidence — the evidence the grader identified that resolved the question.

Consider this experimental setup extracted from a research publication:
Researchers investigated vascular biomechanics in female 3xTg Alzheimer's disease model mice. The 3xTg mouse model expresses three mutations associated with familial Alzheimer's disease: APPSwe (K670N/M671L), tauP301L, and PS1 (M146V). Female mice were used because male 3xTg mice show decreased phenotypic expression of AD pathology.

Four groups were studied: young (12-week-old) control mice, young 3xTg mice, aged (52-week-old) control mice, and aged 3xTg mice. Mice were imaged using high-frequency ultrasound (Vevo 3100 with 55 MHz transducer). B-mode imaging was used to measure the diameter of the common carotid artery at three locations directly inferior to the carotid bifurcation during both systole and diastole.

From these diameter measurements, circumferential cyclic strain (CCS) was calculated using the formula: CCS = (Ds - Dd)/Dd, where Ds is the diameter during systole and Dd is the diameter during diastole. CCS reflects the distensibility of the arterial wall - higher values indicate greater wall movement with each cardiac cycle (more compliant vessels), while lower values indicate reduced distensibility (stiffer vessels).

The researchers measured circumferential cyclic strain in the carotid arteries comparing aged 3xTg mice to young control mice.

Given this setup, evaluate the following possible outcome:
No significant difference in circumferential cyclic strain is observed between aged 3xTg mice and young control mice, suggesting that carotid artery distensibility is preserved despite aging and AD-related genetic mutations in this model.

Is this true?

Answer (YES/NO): YES